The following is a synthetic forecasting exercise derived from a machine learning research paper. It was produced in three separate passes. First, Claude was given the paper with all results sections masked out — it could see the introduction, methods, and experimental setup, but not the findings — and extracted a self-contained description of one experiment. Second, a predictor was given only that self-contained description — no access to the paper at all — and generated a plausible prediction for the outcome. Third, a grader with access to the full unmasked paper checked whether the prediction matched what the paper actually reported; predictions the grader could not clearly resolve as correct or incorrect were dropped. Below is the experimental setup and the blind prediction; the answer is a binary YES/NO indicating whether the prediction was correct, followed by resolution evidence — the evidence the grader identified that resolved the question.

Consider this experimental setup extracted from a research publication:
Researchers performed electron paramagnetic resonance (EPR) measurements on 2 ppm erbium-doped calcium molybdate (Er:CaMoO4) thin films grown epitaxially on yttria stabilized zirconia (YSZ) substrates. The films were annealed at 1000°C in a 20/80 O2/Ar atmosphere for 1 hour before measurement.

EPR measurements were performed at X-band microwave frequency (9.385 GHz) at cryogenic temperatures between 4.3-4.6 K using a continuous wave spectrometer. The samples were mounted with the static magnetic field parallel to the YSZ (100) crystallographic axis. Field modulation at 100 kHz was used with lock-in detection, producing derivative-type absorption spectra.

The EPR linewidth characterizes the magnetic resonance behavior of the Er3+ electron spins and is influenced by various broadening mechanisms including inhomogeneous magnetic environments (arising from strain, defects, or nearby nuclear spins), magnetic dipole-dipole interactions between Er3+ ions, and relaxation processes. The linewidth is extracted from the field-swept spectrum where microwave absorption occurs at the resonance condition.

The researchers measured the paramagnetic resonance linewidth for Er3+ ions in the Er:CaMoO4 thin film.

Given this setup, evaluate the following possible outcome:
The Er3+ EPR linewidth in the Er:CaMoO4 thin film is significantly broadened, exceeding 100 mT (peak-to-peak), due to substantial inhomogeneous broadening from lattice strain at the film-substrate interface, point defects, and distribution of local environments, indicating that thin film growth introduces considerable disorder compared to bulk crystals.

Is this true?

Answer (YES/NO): NO